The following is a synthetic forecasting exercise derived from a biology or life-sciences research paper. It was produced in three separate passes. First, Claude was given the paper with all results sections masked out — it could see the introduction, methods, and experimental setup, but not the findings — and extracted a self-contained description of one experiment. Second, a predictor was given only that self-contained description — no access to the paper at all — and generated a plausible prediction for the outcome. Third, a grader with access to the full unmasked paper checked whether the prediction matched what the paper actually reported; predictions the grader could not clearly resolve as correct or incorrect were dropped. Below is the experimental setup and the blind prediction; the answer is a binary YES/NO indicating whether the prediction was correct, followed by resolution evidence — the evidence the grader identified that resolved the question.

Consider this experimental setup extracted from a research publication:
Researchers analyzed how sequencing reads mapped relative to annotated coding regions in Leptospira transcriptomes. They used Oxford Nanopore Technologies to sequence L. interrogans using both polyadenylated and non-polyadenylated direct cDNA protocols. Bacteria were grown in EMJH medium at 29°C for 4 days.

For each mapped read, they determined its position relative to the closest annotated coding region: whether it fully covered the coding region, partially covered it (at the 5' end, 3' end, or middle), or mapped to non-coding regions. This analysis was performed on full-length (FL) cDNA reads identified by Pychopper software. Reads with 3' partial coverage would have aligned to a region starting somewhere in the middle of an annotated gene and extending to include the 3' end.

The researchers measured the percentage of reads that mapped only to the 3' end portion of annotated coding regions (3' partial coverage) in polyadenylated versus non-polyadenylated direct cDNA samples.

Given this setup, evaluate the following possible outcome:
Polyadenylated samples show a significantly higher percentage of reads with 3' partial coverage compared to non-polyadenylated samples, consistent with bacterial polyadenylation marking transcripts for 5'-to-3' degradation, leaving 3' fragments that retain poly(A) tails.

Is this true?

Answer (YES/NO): YES